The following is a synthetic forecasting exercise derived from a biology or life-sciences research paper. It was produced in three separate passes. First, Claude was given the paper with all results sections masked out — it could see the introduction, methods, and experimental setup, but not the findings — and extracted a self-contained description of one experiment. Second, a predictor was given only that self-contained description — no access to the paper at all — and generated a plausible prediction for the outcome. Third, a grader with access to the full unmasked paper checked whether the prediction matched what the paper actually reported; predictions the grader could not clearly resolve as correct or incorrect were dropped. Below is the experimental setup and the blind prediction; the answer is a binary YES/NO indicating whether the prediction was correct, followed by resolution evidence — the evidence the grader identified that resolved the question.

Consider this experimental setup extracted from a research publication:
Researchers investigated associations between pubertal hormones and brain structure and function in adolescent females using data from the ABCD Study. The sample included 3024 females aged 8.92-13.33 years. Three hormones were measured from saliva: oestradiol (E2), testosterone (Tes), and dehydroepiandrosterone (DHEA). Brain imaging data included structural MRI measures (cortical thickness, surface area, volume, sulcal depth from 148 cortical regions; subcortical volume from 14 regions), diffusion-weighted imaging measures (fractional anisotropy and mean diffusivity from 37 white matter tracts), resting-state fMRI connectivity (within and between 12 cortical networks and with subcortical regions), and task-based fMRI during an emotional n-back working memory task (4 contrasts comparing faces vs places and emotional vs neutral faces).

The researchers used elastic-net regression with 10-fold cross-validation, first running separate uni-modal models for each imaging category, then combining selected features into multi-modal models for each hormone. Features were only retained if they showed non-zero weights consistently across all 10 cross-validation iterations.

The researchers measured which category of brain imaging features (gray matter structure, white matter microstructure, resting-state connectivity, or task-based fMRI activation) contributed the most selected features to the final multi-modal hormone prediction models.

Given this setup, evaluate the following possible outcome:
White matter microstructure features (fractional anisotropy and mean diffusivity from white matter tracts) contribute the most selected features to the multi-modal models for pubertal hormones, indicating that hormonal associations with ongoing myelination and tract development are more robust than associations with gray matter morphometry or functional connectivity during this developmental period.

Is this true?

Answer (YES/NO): NO